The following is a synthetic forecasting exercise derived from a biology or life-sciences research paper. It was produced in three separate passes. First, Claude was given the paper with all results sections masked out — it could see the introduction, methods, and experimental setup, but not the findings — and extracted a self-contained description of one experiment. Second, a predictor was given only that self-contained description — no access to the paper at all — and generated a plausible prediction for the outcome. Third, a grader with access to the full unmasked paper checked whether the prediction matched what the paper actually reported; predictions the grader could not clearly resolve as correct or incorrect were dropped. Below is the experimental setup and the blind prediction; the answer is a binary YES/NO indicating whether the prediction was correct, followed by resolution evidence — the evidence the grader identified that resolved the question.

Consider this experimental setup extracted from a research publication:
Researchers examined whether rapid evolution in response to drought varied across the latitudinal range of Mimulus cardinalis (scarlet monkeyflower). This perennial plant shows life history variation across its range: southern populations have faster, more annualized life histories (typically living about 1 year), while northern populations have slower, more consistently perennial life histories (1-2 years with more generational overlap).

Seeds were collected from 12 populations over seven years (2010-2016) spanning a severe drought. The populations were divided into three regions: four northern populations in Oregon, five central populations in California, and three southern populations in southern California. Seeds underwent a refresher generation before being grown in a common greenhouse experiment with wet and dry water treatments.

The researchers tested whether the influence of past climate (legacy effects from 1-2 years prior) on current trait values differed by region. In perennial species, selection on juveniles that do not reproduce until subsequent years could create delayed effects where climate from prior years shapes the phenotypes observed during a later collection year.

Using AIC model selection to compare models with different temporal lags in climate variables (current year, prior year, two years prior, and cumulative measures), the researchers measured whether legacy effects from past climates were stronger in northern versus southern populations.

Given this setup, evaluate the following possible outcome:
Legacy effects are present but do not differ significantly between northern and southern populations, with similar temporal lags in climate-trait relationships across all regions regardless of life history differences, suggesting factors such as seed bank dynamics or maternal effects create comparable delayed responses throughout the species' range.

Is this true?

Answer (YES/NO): NO